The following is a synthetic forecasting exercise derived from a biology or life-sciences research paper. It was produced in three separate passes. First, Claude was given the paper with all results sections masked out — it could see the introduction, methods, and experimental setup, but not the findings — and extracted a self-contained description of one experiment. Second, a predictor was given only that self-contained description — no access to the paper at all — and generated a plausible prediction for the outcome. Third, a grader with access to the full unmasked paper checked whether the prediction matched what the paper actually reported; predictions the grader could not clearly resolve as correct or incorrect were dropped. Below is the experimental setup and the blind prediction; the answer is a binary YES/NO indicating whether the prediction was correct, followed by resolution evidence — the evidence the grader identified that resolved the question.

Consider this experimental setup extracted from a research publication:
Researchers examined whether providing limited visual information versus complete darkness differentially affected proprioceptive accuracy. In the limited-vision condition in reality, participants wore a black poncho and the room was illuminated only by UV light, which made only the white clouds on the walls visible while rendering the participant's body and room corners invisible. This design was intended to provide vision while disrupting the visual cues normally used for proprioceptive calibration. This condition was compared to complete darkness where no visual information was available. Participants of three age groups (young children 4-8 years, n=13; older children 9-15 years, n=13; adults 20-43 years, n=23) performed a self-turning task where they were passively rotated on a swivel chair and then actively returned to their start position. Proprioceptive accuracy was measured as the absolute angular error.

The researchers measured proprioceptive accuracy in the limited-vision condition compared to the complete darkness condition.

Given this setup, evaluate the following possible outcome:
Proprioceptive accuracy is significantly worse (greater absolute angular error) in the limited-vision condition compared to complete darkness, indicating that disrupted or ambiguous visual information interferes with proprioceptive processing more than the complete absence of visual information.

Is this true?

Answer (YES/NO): NO